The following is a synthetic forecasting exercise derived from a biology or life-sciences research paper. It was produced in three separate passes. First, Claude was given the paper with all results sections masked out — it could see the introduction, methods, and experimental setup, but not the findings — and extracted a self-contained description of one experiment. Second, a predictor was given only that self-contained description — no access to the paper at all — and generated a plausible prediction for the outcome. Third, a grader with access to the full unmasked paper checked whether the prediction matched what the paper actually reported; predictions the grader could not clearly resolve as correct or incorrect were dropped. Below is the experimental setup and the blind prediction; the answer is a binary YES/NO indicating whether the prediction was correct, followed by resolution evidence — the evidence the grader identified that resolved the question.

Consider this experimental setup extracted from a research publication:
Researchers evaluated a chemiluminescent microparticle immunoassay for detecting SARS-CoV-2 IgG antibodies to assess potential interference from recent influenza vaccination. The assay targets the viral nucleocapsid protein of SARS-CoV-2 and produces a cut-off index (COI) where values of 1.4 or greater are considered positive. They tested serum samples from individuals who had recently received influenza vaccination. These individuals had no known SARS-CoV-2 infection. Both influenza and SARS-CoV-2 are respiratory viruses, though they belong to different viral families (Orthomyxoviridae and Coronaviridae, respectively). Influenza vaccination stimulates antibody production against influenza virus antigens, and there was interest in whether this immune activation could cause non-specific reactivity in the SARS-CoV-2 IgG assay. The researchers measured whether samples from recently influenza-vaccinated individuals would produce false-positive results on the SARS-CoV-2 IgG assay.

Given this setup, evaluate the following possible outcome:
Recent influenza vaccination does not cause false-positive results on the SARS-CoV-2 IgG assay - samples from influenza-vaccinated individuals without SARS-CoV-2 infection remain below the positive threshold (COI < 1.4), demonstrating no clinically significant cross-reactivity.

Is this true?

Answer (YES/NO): YES